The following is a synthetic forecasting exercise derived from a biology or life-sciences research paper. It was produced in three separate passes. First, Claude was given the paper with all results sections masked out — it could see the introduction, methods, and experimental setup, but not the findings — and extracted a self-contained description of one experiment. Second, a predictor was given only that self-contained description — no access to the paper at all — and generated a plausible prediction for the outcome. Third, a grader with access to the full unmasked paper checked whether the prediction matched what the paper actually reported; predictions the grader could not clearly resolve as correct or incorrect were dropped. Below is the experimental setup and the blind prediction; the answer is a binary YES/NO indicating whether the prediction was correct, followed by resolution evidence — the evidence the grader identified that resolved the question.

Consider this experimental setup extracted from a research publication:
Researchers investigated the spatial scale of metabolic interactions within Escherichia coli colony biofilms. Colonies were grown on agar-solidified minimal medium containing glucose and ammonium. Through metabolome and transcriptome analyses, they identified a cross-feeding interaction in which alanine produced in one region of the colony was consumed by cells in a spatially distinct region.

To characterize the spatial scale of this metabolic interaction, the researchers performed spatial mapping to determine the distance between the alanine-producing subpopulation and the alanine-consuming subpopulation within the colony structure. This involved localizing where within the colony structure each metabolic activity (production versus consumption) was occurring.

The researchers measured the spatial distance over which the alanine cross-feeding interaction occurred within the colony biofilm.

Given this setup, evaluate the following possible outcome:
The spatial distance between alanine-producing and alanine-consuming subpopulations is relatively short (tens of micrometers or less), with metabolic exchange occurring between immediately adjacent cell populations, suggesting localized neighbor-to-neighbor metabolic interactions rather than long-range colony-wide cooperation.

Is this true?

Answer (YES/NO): NO